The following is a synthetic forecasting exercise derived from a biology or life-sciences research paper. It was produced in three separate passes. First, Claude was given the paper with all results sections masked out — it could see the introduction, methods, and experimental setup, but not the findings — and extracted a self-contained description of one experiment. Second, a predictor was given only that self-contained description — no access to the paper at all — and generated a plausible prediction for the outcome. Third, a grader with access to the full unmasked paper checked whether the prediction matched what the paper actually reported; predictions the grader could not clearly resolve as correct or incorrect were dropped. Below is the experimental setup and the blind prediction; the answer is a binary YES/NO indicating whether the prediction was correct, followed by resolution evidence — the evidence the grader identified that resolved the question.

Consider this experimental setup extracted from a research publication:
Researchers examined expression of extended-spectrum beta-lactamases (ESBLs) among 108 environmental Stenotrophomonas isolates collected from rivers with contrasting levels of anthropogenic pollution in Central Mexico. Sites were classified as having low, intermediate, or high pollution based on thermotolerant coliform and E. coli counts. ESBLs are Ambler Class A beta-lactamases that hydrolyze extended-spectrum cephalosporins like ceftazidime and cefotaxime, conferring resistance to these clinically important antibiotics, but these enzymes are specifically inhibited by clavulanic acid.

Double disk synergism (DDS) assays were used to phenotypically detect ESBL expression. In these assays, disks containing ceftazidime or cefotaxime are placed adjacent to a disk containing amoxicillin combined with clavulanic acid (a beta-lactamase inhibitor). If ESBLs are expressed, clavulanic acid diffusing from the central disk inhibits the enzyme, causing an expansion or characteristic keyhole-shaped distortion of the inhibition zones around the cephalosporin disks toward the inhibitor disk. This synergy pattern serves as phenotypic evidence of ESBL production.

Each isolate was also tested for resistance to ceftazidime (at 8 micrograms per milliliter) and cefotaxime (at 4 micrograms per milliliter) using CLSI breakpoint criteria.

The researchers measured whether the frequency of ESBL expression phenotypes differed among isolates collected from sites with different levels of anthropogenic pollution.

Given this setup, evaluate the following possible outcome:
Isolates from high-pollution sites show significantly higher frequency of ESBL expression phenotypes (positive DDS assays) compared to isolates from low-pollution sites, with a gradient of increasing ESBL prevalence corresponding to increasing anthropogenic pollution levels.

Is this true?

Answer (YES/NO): NO